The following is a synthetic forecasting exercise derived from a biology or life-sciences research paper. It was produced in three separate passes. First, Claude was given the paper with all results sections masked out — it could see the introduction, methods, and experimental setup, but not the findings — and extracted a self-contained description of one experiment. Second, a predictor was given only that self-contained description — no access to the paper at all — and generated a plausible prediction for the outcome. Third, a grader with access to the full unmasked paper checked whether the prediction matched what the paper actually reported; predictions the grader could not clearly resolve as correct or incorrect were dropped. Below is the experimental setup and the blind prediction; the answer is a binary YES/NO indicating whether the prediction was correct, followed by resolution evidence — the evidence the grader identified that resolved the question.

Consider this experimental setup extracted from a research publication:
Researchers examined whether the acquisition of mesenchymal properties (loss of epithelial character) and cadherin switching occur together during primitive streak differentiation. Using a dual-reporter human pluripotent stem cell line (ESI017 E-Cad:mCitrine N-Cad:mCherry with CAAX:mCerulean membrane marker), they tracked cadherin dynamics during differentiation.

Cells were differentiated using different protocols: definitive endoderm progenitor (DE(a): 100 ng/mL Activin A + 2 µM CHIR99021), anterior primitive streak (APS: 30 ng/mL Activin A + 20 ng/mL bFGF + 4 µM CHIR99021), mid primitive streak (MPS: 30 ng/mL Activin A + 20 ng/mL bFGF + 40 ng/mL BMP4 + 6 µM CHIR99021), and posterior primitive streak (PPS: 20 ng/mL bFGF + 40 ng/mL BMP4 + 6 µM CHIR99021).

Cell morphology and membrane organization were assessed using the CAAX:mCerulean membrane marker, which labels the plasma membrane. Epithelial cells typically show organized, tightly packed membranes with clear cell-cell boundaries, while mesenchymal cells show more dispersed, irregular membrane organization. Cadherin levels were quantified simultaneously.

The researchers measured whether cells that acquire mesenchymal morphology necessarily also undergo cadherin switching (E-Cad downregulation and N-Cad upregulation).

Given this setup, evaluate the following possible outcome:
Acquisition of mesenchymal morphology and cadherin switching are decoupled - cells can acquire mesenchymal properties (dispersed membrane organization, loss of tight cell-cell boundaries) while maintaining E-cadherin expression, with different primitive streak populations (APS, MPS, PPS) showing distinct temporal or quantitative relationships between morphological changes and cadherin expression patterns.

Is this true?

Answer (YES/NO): YES